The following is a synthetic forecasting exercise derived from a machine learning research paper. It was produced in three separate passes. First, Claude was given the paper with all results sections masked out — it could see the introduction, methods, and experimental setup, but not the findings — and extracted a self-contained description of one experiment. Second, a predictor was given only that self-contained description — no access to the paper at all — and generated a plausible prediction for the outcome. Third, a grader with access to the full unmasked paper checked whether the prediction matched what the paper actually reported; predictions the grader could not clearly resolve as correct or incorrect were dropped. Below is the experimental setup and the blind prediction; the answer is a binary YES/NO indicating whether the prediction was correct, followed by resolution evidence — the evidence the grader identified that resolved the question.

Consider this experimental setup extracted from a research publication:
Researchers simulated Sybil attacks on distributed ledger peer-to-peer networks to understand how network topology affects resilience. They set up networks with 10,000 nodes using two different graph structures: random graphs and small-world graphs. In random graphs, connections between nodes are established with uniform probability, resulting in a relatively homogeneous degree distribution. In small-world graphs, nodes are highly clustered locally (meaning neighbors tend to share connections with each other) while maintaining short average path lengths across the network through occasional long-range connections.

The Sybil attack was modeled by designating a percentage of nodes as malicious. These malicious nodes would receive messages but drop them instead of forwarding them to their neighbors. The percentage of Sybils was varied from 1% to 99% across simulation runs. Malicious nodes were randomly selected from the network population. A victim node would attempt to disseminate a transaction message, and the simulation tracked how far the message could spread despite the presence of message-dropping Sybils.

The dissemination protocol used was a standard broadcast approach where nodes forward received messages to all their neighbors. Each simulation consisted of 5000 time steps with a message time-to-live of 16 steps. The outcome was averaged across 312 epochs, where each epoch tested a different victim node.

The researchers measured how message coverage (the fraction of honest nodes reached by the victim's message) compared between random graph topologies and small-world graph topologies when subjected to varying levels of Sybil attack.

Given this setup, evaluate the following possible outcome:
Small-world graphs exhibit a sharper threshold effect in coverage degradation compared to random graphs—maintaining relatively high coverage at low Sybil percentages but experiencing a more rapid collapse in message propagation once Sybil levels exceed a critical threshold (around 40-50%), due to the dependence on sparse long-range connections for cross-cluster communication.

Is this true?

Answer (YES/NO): NO